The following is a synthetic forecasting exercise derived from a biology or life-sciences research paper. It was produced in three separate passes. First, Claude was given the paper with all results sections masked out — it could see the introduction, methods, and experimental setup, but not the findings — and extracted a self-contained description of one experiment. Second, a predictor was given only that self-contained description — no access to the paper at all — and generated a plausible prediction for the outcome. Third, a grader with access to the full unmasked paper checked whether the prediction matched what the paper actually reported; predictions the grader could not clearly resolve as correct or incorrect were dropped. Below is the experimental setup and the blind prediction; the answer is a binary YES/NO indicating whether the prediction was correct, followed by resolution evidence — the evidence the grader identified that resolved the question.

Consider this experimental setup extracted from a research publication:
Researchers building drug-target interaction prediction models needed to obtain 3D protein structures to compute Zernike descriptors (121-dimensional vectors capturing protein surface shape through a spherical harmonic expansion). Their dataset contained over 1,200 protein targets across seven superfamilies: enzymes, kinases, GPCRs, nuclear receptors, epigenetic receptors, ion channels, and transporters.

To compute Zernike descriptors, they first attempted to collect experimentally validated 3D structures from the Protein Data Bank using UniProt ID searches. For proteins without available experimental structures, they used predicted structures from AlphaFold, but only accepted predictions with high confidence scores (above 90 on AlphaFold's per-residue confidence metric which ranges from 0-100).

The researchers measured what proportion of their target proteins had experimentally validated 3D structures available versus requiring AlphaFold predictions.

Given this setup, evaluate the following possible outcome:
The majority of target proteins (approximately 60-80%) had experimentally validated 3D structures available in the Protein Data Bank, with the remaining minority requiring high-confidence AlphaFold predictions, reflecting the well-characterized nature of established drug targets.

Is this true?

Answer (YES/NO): NO